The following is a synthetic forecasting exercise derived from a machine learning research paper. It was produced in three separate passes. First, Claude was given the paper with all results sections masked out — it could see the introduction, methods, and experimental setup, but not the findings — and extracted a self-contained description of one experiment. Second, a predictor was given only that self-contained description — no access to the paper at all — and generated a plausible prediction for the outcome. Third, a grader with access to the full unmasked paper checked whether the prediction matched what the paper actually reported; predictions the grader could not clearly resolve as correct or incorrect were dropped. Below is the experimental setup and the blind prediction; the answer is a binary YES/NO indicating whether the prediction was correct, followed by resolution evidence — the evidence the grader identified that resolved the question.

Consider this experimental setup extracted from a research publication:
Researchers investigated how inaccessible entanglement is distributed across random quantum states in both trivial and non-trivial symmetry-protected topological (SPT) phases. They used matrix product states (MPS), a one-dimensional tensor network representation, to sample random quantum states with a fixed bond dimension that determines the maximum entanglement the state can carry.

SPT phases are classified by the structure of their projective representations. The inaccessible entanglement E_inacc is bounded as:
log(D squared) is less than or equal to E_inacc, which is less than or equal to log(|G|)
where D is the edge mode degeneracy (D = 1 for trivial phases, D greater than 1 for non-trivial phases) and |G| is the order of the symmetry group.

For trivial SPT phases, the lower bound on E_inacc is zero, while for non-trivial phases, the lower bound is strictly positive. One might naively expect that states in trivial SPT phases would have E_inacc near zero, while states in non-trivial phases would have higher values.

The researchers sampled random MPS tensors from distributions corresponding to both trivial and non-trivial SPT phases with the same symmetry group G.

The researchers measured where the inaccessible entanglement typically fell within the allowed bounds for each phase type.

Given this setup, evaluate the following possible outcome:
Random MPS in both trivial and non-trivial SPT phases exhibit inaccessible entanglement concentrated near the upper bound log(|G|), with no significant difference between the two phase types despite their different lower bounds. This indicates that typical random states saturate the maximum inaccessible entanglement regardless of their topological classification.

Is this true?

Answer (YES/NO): YES